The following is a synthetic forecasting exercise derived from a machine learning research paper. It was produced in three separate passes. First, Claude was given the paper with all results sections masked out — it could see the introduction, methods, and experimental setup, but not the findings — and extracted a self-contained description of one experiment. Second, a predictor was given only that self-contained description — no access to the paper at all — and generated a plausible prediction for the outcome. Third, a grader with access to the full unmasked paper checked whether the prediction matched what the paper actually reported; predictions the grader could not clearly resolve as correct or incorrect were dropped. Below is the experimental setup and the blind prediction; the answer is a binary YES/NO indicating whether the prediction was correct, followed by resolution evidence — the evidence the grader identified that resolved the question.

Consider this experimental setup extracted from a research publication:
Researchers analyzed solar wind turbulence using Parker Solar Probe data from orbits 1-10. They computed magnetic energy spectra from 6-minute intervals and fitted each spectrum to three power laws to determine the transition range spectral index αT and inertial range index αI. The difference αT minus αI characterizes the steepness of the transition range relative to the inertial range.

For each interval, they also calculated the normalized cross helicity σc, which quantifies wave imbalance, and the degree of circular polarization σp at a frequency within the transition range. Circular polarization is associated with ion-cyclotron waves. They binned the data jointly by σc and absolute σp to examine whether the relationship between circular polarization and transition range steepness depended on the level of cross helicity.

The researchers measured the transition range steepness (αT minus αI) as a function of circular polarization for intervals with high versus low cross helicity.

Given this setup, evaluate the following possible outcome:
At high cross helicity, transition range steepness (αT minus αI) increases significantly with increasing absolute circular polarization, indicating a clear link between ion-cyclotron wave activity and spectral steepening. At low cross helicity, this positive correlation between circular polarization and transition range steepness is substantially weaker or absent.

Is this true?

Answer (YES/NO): NO